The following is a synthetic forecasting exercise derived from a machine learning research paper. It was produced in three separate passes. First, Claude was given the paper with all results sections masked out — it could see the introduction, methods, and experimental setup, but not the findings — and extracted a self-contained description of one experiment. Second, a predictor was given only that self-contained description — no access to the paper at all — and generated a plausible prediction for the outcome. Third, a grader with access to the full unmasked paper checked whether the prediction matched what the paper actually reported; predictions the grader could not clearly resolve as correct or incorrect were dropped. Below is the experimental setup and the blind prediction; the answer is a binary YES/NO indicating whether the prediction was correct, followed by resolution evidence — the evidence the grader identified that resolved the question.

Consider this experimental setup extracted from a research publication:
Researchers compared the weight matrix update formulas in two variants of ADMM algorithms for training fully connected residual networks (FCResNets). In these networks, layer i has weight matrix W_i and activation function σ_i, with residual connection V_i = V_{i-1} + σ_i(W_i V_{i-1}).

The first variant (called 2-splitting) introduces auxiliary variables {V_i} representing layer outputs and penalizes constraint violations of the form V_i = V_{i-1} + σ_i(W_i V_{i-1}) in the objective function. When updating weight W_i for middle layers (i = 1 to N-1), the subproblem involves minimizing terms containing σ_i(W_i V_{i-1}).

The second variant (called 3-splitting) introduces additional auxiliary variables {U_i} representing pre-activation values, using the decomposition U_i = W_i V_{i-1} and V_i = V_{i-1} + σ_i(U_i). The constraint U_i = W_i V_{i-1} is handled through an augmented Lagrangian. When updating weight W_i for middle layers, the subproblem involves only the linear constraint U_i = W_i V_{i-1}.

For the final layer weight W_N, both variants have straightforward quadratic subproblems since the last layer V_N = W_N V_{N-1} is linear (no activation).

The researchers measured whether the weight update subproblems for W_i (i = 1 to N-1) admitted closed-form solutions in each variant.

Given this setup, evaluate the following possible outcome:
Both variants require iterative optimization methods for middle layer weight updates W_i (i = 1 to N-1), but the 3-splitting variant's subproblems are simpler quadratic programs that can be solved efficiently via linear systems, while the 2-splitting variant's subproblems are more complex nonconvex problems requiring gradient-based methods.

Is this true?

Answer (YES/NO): NO